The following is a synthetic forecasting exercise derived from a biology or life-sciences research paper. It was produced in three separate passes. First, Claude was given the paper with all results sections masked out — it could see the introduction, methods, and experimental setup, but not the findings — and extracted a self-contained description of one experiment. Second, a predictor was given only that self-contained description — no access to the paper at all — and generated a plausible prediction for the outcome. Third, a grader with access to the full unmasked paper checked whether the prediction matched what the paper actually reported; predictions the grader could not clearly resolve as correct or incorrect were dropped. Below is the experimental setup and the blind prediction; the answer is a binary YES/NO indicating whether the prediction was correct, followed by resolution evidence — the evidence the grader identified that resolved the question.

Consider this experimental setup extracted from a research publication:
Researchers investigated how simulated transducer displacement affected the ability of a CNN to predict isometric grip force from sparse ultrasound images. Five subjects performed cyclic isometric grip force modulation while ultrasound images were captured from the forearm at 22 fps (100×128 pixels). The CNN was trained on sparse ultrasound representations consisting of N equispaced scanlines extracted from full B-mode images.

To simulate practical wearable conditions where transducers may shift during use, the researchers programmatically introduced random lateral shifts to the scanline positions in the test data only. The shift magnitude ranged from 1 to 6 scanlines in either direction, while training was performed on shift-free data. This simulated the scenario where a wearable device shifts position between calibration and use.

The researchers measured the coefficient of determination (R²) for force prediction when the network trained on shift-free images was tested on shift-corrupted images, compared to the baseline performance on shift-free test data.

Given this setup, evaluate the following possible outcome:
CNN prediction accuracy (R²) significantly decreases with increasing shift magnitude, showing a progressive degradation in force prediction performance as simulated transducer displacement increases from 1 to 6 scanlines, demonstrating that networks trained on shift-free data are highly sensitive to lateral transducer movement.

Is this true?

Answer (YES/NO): YES